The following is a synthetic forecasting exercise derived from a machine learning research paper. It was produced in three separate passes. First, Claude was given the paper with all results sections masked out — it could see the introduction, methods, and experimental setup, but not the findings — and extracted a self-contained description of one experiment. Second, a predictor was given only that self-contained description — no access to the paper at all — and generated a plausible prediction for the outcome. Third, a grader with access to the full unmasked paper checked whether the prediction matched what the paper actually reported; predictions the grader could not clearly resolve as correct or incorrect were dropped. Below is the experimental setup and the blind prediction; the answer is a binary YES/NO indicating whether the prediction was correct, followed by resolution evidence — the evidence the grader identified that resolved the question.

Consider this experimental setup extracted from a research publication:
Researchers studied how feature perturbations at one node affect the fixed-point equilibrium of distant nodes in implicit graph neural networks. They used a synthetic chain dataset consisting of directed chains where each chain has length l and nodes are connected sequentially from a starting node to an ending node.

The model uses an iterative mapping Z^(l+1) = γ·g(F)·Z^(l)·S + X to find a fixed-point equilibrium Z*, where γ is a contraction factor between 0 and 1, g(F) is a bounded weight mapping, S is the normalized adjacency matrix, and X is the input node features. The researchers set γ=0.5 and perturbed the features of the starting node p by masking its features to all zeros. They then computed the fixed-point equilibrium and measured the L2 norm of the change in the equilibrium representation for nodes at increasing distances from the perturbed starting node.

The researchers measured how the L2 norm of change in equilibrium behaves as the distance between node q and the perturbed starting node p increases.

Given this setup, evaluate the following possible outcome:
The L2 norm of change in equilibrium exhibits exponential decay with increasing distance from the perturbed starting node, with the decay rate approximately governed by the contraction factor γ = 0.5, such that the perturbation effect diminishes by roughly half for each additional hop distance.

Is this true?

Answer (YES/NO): YES